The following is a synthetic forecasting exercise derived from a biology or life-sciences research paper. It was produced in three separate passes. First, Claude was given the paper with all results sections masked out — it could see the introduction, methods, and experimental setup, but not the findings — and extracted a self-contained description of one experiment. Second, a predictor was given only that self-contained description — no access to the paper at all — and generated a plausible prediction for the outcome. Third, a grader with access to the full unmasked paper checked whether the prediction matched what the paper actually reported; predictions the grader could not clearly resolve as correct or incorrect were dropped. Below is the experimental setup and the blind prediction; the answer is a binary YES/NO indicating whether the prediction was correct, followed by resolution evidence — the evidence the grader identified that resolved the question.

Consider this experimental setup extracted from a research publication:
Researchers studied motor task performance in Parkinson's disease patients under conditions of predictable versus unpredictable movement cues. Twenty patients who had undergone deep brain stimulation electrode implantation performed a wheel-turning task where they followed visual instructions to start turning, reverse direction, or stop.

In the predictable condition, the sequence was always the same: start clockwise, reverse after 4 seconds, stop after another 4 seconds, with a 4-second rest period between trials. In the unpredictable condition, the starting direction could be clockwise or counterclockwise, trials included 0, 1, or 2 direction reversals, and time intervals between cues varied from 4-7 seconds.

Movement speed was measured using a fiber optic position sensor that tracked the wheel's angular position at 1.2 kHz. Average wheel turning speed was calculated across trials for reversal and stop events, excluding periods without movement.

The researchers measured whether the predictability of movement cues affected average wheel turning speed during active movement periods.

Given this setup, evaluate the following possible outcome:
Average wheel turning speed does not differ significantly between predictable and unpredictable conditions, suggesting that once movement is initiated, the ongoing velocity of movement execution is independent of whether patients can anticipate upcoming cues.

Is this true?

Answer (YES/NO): YES